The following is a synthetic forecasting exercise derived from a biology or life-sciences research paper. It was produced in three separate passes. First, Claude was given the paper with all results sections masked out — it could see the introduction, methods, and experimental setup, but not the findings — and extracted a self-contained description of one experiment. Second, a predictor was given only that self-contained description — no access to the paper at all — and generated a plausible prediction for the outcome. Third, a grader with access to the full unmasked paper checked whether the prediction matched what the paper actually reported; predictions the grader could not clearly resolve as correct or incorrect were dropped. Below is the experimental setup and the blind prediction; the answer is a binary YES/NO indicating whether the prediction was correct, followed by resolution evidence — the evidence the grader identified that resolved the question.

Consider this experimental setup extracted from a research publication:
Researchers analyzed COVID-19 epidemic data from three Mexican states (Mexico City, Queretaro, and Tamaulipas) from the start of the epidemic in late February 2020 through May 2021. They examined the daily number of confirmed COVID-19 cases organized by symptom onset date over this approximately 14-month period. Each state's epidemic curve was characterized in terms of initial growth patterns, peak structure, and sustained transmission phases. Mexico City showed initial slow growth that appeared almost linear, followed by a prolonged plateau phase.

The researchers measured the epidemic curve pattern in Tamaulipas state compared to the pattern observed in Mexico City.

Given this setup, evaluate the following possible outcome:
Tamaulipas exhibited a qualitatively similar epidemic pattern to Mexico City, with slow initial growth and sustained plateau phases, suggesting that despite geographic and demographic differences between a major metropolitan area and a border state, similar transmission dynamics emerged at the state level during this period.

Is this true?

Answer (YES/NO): NO